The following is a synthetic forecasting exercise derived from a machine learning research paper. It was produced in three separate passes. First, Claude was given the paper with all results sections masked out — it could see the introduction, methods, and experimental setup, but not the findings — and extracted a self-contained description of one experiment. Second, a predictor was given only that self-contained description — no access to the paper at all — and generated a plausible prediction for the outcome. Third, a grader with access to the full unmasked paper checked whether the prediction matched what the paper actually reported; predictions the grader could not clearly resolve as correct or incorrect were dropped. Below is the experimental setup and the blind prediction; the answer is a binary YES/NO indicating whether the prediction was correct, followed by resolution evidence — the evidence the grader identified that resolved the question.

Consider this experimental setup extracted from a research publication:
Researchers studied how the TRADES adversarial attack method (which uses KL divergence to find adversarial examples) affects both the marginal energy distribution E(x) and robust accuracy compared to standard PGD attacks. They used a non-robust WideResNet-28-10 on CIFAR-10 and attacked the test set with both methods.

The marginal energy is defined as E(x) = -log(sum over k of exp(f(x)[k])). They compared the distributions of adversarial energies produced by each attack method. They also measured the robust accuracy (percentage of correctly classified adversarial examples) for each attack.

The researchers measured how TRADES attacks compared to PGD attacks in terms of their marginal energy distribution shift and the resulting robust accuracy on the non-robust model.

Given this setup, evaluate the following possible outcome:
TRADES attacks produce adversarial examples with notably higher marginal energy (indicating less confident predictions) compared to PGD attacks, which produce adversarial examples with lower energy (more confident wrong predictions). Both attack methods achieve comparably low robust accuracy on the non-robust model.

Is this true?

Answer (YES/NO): NO